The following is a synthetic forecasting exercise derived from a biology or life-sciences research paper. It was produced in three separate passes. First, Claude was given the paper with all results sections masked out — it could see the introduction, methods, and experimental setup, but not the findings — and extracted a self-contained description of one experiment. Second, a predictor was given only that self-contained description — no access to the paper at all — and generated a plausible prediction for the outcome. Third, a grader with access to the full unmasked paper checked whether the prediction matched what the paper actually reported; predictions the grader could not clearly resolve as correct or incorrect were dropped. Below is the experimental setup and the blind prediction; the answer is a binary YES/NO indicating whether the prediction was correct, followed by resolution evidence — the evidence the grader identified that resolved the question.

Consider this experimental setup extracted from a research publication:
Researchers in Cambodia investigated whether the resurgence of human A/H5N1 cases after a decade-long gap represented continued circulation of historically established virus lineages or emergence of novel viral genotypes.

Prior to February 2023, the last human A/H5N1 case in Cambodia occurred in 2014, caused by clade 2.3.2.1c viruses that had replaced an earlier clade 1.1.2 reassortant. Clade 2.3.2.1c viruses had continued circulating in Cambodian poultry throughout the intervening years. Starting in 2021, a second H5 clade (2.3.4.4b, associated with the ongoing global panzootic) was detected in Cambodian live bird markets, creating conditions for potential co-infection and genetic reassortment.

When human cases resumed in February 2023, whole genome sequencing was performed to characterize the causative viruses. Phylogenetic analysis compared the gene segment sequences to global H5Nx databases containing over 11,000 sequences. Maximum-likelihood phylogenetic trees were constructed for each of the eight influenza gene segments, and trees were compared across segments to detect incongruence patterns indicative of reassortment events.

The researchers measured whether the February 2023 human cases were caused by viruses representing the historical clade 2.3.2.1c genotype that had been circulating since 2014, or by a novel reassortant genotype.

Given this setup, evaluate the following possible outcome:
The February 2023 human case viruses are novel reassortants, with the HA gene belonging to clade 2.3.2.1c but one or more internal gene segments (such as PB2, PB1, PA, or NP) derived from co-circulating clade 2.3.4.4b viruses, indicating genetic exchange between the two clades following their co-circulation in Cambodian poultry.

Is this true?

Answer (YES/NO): NO